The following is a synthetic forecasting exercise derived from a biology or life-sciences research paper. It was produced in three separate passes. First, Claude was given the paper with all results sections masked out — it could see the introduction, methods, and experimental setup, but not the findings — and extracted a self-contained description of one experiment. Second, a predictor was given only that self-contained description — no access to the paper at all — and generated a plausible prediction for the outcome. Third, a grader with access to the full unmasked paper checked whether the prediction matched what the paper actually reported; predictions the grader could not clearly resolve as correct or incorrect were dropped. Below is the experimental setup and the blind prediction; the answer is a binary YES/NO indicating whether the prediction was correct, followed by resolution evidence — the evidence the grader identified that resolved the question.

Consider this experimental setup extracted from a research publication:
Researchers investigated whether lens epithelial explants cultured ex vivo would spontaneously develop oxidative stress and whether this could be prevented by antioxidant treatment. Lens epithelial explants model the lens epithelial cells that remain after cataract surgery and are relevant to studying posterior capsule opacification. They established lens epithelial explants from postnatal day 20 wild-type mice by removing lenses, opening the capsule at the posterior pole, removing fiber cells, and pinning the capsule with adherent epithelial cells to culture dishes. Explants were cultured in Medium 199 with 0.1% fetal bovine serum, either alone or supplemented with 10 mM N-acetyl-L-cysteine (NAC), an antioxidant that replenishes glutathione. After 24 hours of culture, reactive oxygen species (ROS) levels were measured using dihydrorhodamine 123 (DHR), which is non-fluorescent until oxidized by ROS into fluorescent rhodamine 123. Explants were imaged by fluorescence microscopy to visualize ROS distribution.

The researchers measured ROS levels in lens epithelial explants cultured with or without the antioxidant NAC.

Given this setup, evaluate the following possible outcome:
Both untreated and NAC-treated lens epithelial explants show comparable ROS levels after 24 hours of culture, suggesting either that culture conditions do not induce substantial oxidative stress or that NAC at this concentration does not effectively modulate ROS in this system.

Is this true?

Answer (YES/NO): NO